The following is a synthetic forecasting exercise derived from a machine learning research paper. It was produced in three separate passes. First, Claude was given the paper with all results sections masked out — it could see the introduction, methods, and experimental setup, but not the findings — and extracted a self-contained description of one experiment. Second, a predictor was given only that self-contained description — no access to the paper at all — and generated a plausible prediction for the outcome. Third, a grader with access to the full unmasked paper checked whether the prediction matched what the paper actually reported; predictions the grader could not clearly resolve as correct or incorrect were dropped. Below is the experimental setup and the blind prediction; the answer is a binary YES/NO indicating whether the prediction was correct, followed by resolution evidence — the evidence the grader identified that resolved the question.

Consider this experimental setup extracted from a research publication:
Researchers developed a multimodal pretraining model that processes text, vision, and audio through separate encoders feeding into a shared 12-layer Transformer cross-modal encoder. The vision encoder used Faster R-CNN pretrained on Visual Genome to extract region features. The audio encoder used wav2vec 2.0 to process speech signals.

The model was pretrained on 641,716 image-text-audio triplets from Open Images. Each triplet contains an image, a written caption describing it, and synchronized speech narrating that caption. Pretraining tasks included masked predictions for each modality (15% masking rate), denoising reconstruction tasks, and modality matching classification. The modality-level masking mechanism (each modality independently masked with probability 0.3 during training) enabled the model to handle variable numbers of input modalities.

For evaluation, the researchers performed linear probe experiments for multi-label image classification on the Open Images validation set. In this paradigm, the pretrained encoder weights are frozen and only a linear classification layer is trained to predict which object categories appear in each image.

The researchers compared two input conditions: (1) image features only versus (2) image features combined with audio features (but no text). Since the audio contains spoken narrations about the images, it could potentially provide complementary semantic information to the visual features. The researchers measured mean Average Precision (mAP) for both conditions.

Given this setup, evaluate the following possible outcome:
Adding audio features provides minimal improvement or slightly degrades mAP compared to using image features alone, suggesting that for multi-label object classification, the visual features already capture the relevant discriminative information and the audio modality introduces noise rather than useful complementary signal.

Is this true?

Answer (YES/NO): NO